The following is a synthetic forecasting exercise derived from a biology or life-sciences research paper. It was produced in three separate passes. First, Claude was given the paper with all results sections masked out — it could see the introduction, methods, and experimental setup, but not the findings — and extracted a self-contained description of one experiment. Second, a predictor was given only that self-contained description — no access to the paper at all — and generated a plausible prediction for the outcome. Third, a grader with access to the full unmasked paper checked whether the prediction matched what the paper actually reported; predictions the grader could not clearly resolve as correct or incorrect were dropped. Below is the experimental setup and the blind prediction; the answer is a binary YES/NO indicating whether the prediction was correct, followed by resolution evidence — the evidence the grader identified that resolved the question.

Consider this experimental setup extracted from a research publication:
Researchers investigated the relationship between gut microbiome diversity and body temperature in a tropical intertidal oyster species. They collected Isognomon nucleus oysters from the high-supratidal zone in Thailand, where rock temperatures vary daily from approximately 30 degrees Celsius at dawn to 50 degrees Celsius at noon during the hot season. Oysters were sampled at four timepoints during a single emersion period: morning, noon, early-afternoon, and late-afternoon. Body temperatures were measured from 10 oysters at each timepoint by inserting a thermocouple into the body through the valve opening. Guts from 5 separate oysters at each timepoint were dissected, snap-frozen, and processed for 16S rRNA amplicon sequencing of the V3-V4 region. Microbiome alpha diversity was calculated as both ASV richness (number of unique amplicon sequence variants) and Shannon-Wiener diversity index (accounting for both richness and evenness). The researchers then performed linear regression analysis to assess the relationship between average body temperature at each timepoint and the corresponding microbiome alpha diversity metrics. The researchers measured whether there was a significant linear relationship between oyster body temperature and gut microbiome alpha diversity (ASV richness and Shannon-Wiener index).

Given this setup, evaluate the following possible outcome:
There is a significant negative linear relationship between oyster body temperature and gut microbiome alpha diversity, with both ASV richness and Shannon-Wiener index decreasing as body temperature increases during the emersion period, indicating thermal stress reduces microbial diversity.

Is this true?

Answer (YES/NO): YES